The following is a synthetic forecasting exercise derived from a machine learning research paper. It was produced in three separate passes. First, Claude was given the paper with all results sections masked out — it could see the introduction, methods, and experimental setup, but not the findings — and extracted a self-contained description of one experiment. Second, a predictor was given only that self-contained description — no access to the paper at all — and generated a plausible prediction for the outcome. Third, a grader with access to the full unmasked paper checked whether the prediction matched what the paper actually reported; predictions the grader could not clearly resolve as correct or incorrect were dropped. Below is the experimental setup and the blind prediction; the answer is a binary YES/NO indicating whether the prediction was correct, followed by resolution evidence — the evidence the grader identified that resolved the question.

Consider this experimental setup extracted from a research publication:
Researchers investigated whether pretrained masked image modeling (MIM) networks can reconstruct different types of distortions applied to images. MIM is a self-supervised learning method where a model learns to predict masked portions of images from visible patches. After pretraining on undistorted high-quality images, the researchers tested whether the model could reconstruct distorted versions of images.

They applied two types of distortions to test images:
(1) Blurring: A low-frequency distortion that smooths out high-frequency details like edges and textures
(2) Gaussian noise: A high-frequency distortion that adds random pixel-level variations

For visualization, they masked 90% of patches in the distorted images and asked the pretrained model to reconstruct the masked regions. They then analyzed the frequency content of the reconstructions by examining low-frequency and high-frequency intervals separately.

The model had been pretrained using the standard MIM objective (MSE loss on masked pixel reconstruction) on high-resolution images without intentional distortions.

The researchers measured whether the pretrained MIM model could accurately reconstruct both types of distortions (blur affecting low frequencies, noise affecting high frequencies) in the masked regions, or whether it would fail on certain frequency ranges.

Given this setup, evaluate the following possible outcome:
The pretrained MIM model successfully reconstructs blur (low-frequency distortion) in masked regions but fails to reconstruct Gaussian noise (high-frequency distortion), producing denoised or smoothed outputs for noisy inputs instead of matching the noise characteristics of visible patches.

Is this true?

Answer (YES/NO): NO